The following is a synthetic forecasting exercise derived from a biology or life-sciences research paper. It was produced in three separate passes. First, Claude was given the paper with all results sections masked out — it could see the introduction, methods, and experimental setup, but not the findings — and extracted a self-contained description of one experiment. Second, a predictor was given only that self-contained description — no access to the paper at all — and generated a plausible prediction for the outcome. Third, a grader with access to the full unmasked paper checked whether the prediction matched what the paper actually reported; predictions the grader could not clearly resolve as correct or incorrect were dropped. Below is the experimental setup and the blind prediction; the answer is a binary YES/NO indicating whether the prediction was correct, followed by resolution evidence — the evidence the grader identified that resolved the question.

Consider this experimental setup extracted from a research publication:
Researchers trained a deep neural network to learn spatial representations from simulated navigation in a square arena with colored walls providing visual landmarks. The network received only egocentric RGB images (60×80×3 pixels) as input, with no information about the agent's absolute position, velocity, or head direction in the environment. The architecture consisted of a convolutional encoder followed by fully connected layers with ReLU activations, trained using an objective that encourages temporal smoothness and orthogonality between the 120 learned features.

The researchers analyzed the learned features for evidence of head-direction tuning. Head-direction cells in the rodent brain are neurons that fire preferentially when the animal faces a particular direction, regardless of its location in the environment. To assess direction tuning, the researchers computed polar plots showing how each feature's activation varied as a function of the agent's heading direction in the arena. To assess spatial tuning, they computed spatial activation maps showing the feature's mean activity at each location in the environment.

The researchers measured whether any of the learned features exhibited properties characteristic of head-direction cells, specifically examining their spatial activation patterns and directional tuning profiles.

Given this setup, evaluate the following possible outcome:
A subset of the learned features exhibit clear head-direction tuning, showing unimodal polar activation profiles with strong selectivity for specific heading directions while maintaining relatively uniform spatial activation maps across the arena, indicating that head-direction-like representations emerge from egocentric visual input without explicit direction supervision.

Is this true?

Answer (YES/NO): NO